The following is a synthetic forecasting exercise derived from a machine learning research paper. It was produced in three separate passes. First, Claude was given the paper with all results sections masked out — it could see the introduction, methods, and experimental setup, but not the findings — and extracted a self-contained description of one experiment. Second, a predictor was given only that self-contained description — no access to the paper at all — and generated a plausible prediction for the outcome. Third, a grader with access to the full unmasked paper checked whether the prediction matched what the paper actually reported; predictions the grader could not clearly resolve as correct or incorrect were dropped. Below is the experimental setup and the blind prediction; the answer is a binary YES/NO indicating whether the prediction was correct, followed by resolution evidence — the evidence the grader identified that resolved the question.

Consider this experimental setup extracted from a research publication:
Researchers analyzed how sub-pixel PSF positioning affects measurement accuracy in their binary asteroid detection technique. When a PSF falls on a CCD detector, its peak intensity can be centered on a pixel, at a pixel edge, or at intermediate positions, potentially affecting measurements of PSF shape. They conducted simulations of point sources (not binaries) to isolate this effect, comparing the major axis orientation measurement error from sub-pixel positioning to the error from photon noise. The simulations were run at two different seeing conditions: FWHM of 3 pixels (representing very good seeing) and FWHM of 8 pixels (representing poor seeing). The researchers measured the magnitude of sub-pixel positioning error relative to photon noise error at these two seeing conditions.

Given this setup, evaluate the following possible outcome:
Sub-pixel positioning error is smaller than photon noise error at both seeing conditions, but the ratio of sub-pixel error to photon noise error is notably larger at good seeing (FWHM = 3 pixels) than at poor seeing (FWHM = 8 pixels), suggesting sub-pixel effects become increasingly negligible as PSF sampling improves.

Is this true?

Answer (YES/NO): YES